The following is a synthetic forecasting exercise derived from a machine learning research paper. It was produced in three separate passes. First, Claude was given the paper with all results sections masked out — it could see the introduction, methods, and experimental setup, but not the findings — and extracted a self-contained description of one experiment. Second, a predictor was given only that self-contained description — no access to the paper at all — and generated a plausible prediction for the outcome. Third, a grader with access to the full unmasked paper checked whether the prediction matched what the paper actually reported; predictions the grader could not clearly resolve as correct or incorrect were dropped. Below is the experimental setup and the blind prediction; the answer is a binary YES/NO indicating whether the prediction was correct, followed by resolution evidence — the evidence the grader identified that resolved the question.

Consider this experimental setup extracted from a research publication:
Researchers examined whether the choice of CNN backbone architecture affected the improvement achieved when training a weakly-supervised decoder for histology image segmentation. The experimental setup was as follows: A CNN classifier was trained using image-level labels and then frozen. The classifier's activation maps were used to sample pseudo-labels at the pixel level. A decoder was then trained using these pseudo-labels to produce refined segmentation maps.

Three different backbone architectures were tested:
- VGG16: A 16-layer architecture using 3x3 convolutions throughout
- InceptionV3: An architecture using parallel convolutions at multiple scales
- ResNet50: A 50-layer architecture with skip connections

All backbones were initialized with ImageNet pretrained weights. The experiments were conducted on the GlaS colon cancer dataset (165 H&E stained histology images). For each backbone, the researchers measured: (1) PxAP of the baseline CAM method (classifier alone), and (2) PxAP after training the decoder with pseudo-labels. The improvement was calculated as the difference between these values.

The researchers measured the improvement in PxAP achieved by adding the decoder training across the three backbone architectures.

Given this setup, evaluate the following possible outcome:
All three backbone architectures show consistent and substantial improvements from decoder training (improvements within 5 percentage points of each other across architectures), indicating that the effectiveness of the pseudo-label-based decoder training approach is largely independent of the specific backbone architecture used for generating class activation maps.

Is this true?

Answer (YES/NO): NO